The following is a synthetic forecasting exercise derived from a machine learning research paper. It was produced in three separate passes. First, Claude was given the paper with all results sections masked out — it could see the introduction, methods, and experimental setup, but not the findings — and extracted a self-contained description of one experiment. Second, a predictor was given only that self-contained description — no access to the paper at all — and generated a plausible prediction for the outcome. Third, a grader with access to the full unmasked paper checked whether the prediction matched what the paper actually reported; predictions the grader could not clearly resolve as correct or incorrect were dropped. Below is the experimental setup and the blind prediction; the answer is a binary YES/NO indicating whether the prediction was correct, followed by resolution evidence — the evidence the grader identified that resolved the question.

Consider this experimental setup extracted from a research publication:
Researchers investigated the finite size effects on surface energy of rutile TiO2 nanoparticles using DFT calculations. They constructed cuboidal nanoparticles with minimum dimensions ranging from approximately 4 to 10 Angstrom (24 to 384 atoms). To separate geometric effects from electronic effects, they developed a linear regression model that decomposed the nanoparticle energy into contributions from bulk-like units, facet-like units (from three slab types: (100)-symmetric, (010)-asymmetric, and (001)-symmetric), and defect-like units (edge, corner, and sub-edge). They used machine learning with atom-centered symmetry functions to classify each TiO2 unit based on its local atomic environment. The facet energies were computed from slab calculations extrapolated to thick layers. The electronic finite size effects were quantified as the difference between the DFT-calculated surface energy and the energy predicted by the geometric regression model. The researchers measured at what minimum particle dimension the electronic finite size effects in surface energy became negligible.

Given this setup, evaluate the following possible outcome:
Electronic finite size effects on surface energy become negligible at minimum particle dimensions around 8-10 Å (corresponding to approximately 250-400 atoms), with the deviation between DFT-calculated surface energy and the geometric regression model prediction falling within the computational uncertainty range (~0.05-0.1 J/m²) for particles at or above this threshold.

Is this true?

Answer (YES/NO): NO